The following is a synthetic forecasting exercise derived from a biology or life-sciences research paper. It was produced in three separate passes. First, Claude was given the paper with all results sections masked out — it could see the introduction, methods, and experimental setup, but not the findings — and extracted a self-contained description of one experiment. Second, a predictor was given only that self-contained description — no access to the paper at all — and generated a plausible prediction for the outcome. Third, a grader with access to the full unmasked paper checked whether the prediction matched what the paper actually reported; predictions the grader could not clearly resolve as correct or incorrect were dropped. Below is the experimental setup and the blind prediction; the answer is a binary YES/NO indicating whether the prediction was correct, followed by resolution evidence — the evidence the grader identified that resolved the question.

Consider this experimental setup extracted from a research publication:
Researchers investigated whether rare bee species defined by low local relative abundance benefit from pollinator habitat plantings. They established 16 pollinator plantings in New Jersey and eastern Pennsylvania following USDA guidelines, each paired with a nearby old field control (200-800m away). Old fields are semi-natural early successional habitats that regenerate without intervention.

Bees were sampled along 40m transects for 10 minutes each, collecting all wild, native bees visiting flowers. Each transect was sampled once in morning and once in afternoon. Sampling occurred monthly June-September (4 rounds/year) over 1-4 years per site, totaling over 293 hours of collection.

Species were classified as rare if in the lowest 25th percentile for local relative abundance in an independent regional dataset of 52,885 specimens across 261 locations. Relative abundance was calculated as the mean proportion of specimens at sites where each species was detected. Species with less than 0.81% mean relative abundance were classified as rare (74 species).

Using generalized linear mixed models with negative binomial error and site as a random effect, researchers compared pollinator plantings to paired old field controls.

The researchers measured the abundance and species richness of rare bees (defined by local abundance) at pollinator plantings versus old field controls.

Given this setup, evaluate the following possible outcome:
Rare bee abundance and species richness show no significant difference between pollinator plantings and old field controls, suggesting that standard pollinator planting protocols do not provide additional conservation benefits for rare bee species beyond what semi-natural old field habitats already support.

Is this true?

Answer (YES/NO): NO